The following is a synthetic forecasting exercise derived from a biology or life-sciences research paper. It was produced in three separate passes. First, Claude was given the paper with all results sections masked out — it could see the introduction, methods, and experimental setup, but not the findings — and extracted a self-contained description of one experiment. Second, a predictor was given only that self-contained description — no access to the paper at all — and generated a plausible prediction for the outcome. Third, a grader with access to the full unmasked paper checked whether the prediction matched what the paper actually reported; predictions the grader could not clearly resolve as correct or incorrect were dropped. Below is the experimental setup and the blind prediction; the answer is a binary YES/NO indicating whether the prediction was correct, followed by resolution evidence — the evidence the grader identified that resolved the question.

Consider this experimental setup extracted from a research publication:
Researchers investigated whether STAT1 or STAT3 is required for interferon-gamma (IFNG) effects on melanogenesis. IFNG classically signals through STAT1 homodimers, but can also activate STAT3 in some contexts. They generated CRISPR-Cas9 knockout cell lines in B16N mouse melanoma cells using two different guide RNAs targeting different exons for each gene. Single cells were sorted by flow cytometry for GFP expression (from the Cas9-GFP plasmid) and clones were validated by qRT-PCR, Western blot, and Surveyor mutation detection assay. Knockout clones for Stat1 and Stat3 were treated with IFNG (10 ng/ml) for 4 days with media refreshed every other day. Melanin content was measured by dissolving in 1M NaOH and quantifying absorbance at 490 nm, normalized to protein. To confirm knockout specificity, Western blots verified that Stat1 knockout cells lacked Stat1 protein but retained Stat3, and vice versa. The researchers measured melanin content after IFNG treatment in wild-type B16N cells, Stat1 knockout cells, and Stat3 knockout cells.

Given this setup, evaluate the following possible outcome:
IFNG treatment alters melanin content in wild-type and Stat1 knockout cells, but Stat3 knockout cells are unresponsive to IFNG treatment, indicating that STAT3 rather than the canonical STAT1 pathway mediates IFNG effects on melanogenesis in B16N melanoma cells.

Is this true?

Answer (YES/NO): NO